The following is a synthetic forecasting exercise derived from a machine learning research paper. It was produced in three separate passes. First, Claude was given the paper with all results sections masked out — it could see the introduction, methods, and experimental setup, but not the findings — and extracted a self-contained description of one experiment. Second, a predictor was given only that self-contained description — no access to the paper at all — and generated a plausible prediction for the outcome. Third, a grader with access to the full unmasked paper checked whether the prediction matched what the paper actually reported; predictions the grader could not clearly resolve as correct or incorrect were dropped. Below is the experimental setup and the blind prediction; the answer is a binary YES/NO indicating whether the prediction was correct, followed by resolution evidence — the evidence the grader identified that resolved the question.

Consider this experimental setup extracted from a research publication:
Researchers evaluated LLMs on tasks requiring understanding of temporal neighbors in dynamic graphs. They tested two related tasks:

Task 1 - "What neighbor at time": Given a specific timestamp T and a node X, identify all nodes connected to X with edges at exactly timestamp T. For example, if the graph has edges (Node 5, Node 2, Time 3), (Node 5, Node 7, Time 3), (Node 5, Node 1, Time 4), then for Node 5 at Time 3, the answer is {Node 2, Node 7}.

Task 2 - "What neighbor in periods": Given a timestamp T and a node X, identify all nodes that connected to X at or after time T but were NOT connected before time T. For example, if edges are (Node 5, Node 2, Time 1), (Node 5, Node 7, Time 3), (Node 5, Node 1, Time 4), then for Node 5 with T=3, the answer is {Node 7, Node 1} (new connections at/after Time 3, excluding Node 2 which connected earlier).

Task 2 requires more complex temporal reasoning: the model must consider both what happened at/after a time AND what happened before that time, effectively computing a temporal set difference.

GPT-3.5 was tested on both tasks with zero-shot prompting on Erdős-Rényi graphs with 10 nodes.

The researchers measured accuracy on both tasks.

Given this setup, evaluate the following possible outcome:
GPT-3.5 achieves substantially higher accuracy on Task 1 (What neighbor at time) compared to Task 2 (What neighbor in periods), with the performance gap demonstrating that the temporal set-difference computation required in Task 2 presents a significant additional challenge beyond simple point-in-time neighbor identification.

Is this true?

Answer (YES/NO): YES